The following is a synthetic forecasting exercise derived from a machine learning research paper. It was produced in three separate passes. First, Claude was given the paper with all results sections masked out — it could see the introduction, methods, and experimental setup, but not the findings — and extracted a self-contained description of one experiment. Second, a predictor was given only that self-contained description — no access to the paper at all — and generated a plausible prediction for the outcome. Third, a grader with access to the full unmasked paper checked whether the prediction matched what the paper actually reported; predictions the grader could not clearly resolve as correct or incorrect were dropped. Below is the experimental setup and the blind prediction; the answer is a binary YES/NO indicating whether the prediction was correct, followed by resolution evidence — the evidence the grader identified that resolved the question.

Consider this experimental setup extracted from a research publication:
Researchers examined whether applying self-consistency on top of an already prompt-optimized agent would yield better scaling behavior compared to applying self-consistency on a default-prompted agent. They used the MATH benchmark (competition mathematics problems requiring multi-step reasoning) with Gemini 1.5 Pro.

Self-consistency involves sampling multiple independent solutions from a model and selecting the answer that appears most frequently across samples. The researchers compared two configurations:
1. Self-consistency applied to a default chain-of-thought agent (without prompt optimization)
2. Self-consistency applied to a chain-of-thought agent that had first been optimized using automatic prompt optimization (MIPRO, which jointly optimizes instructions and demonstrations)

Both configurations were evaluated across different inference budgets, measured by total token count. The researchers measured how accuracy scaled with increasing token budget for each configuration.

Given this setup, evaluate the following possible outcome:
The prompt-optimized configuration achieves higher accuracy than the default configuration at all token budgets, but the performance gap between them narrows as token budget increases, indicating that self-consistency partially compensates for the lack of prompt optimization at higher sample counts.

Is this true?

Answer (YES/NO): NO